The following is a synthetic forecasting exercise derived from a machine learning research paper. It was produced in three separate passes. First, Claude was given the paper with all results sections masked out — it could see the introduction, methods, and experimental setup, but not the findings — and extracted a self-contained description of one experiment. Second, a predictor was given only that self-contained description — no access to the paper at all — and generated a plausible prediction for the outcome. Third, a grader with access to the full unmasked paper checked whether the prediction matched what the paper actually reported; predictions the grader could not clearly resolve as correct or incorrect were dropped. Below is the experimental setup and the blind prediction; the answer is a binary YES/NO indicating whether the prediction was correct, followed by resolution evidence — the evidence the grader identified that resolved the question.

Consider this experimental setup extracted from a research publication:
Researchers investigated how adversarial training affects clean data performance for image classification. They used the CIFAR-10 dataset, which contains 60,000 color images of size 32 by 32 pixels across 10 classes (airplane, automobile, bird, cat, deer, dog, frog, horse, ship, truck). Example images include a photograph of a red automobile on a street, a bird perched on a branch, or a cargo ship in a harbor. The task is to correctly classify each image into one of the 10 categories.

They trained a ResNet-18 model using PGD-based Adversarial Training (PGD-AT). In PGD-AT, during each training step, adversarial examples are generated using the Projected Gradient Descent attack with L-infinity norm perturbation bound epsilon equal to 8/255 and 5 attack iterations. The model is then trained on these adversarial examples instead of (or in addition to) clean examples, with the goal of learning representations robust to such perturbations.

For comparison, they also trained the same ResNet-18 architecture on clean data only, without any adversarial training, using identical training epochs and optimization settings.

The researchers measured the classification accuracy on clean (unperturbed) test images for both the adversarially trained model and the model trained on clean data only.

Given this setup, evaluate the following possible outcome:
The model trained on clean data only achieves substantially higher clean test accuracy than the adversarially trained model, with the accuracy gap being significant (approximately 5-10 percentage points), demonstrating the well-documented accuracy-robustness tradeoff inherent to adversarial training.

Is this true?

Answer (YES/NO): YES